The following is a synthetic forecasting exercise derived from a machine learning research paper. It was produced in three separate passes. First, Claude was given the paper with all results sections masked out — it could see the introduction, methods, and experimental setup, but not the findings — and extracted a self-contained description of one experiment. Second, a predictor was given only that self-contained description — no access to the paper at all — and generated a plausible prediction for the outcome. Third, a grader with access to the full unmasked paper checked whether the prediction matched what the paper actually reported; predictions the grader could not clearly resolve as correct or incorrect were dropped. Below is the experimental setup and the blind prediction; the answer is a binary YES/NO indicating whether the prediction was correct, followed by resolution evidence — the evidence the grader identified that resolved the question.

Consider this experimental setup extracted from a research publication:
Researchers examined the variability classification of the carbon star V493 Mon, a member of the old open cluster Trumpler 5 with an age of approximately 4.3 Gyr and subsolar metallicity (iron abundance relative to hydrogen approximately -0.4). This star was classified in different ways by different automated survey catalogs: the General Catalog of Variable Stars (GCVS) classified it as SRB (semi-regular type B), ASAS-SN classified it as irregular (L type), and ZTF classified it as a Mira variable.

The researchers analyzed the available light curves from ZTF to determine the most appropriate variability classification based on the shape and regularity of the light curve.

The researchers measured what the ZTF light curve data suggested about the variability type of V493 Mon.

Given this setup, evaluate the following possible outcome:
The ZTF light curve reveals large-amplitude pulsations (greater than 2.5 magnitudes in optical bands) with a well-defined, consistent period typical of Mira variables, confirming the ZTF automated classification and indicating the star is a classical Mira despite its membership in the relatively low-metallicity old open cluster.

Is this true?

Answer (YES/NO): NO